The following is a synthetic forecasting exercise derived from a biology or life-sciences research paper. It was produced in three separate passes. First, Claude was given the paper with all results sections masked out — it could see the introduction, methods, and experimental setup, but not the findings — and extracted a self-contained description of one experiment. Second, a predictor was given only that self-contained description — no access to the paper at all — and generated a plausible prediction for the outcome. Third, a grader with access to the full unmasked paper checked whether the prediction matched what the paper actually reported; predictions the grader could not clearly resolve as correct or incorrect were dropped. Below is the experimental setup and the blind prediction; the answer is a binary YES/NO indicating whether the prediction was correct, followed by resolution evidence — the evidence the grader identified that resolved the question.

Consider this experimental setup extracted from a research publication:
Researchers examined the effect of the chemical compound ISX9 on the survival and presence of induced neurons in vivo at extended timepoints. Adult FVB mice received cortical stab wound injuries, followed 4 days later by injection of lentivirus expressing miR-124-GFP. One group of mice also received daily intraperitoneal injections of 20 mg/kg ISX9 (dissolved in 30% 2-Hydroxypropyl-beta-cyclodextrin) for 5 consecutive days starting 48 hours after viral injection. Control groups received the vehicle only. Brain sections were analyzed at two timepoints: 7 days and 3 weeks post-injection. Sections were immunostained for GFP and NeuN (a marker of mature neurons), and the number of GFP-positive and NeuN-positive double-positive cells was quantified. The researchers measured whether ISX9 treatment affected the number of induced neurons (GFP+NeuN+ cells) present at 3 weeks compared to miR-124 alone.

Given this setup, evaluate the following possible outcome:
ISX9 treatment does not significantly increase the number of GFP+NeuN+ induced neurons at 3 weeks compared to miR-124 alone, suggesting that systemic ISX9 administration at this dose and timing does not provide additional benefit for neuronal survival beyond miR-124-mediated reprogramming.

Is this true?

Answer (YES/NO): YES